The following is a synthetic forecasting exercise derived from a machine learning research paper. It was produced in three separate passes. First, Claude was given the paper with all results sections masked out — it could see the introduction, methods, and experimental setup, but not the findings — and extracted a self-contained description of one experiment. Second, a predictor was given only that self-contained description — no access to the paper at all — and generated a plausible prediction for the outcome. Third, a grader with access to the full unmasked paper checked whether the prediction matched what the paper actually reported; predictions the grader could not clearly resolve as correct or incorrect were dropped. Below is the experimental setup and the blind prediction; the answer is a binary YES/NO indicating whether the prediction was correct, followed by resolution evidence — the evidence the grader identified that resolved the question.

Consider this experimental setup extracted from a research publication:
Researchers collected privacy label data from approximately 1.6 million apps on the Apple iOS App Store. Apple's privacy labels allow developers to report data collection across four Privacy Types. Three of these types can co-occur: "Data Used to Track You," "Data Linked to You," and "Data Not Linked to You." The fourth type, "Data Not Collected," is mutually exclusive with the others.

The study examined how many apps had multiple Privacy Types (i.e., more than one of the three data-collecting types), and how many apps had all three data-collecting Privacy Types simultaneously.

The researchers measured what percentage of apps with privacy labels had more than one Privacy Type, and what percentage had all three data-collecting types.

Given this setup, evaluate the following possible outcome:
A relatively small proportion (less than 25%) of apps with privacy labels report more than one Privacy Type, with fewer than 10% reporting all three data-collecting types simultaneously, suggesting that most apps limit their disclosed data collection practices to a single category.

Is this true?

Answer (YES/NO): NO